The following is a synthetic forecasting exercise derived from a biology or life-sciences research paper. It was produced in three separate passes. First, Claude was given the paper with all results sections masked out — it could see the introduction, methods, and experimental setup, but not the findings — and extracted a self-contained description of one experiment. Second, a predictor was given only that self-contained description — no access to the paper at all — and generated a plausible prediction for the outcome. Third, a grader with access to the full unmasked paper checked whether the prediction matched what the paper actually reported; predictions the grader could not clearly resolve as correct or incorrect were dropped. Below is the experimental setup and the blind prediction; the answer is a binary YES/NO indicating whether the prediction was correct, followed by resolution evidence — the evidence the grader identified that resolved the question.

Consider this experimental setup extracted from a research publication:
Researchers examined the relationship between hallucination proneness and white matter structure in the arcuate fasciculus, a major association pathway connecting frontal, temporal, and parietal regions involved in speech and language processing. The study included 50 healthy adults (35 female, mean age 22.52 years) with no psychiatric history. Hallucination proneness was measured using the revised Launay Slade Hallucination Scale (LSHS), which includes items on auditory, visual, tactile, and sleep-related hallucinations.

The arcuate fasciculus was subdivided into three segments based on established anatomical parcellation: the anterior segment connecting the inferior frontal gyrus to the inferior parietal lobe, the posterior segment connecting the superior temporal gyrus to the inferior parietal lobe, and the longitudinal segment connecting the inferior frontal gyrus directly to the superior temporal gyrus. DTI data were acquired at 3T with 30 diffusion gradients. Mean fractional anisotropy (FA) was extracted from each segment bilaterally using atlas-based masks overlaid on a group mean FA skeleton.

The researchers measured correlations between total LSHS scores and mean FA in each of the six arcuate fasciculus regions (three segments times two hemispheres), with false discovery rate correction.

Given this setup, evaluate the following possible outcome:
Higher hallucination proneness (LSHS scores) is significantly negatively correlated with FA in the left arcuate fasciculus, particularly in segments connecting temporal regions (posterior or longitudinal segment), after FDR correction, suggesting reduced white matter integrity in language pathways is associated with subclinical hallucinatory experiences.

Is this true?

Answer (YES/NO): NO